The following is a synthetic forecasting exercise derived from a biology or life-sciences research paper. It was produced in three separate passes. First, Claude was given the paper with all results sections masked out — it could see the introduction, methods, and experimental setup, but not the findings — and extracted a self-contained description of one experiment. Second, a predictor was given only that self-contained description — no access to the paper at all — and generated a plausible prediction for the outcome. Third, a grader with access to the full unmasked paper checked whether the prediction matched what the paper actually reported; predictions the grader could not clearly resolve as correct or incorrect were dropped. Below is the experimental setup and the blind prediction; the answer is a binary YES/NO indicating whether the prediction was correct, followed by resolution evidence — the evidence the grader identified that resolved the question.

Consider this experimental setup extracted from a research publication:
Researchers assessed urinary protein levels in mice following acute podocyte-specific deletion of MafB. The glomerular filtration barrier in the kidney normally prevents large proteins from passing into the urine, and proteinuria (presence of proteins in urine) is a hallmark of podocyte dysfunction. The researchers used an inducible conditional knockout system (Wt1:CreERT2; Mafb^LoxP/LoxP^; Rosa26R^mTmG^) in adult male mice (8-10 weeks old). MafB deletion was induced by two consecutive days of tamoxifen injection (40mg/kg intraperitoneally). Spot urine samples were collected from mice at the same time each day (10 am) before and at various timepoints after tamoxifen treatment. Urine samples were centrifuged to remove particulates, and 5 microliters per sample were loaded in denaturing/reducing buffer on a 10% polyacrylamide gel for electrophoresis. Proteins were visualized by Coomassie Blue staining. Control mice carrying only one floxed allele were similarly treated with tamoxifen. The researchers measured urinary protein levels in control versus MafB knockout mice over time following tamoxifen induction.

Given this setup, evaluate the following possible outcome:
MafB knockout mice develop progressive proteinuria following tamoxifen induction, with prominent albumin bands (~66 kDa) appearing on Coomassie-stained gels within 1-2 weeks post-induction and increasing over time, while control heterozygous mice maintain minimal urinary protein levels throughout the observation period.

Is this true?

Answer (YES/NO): NO